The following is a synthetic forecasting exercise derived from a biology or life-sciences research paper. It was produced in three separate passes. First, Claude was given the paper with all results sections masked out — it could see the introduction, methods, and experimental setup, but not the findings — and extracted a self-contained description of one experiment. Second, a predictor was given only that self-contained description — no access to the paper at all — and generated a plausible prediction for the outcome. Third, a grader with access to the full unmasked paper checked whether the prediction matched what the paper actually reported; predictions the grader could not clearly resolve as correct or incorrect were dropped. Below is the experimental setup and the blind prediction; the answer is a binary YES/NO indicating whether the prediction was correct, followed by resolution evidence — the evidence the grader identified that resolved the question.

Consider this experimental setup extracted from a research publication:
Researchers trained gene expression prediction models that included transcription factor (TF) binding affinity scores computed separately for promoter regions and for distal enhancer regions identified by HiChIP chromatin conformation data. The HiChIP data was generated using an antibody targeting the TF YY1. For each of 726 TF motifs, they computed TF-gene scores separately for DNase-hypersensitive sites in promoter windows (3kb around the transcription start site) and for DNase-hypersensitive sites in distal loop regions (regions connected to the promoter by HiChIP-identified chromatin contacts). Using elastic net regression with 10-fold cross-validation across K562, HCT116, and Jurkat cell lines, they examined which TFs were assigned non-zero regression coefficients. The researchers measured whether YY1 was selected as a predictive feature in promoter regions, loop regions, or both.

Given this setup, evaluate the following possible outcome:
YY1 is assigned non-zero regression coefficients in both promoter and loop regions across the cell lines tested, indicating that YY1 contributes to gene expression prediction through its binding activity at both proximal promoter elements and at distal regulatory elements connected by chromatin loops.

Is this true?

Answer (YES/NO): NO